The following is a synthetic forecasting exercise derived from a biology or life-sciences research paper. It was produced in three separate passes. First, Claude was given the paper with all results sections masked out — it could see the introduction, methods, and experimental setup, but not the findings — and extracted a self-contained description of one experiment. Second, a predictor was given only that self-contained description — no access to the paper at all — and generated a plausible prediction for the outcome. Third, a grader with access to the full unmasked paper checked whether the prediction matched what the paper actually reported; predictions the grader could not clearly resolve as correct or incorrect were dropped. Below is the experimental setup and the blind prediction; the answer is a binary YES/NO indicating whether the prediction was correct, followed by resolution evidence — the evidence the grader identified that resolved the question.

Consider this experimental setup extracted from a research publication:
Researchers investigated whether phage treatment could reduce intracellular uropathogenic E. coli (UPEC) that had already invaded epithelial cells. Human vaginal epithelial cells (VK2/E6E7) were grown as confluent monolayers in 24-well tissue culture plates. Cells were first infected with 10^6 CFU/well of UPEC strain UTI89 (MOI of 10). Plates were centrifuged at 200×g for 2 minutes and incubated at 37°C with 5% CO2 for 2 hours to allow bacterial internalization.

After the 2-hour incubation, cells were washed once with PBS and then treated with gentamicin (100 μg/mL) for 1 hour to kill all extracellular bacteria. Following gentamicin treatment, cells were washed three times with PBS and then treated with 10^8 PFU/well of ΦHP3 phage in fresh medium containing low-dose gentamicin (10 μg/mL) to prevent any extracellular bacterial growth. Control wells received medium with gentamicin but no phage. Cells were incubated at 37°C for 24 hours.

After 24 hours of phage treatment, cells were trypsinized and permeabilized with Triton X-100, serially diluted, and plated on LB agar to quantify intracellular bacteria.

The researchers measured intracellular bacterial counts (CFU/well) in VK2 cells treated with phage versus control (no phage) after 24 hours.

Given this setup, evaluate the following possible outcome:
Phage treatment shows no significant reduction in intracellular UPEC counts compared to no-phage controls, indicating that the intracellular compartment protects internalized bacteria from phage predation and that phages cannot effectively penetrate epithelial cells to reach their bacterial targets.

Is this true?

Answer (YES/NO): NO